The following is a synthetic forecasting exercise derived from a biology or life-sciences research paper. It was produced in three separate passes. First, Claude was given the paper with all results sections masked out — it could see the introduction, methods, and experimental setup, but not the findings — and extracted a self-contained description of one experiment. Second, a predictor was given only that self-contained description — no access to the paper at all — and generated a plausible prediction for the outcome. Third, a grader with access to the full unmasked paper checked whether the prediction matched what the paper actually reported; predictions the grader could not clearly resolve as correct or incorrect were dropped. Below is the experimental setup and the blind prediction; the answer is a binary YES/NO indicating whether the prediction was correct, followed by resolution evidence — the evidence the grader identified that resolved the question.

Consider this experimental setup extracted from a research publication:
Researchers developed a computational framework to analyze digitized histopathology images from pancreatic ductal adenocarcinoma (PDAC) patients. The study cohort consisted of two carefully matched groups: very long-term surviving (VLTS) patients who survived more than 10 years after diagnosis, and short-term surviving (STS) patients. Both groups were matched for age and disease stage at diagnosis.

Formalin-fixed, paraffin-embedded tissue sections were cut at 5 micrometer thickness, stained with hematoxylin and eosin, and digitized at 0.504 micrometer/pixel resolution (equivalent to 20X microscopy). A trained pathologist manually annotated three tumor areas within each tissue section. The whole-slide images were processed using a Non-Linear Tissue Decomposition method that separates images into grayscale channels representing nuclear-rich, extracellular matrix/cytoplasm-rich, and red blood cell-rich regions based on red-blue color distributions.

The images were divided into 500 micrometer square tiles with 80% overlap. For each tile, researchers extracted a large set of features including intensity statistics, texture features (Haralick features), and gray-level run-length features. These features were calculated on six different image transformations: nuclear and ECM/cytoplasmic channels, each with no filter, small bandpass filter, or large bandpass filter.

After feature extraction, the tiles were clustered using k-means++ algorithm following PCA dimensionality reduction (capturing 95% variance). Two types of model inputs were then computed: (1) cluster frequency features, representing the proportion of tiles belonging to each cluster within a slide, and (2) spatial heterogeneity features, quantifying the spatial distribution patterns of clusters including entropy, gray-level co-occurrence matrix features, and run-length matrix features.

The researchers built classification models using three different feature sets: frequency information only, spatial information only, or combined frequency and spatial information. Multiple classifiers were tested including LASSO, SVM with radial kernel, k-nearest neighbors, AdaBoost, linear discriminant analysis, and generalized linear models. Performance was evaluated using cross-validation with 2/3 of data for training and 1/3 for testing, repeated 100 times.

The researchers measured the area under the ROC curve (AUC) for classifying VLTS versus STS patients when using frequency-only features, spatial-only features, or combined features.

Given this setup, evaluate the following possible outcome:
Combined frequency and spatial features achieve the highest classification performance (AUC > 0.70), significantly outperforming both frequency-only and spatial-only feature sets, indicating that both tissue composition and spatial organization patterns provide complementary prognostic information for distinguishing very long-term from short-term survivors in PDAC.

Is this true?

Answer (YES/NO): NO